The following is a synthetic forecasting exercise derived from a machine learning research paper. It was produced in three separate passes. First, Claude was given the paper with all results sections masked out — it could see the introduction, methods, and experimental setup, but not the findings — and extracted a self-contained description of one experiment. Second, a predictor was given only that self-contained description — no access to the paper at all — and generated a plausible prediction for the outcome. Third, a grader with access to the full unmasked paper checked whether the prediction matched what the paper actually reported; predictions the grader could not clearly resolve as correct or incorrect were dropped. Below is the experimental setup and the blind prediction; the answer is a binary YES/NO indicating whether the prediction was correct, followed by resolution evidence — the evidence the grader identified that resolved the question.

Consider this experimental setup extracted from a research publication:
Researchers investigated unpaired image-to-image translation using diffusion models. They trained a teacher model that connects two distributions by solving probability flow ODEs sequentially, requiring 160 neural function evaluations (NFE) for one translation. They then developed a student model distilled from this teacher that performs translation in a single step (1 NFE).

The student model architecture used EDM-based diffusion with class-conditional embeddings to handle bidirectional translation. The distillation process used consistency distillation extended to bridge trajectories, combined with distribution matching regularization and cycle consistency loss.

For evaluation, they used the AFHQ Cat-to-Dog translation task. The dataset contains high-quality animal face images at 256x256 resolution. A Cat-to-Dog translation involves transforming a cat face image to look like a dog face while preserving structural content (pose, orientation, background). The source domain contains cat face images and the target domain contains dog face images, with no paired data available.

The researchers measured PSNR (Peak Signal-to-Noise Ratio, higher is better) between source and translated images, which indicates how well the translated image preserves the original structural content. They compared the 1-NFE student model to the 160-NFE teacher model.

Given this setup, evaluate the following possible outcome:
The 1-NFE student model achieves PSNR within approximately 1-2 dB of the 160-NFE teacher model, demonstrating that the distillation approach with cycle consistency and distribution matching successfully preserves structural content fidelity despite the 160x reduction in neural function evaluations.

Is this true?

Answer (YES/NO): NO